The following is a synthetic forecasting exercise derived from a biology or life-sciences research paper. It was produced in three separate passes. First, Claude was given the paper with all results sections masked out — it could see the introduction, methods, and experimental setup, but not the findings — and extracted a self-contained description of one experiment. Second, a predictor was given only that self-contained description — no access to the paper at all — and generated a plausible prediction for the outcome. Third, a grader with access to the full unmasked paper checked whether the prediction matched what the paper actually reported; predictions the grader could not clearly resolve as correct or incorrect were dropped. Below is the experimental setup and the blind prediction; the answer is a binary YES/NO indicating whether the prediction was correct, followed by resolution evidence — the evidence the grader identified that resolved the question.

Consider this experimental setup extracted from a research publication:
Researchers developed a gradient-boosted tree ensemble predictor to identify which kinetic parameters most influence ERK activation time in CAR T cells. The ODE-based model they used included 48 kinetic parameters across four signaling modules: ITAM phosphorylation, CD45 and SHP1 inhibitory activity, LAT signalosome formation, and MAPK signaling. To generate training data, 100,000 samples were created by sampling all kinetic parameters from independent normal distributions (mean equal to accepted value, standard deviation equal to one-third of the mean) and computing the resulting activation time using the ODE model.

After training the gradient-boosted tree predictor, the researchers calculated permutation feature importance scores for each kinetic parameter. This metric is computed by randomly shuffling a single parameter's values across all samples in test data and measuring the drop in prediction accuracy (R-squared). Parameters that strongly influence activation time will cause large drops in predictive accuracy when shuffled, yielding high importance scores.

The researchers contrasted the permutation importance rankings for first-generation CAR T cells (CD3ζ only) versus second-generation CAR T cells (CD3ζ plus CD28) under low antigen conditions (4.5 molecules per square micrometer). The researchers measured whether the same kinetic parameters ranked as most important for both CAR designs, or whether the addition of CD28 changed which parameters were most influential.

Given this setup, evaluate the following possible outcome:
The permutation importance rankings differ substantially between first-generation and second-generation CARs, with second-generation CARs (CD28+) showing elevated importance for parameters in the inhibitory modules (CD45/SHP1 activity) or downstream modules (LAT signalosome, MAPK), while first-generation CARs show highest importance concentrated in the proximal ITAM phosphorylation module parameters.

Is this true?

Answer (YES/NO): NO